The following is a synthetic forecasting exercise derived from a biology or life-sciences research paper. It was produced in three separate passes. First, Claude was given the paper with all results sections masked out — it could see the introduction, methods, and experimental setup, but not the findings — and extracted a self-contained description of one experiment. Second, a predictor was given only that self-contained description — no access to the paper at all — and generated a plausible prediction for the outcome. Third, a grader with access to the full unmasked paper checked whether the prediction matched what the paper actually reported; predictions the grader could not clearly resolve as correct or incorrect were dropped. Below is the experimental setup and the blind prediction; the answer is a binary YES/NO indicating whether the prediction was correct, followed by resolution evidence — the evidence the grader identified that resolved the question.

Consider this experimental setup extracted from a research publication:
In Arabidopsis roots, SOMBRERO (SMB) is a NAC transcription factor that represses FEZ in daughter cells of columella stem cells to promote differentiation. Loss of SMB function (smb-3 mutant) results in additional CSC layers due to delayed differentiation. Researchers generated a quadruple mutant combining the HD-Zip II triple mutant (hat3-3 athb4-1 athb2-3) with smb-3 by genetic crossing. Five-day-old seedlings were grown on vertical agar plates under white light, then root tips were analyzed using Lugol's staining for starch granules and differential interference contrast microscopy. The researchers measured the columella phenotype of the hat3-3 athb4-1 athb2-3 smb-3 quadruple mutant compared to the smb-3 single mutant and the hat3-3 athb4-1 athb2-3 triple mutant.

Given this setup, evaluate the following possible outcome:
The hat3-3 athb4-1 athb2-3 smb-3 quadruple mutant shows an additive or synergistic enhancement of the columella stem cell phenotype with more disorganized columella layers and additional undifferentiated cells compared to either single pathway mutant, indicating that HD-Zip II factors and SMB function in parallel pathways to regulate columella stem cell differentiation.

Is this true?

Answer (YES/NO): NO